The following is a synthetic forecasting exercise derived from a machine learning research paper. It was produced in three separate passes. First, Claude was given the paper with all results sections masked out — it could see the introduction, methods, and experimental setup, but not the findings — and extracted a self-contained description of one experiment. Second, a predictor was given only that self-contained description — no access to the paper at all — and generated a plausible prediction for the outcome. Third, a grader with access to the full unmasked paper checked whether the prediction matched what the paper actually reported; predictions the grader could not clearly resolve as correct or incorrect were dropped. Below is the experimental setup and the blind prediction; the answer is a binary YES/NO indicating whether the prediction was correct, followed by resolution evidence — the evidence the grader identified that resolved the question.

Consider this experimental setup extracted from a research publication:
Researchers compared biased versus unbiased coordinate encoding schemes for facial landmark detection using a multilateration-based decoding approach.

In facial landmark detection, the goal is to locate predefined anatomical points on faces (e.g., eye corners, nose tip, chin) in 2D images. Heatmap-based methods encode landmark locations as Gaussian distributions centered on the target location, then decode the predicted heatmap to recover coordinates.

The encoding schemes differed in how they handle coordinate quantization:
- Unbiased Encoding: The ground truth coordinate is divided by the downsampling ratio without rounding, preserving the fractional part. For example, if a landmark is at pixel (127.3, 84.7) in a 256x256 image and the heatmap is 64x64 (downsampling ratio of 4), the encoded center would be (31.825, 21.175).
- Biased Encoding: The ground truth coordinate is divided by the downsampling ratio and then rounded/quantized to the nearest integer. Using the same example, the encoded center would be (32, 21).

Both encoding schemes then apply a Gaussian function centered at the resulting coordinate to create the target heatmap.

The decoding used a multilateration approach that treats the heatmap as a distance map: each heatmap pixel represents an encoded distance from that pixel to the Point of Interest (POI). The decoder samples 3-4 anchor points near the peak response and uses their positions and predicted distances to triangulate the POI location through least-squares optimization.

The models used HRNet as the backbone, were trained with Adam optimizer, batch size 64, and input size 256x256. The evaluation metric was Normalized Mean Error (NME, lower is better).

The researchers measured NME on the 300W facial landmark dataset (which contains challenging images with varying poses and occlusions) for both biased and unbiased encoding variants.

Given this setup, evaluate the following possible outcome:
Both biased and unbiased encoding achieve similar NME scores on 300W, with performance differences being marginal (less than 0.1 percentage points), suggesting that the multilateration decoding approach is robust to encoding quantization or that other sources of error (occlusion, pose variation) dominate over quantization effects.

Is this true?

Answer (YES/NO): YES